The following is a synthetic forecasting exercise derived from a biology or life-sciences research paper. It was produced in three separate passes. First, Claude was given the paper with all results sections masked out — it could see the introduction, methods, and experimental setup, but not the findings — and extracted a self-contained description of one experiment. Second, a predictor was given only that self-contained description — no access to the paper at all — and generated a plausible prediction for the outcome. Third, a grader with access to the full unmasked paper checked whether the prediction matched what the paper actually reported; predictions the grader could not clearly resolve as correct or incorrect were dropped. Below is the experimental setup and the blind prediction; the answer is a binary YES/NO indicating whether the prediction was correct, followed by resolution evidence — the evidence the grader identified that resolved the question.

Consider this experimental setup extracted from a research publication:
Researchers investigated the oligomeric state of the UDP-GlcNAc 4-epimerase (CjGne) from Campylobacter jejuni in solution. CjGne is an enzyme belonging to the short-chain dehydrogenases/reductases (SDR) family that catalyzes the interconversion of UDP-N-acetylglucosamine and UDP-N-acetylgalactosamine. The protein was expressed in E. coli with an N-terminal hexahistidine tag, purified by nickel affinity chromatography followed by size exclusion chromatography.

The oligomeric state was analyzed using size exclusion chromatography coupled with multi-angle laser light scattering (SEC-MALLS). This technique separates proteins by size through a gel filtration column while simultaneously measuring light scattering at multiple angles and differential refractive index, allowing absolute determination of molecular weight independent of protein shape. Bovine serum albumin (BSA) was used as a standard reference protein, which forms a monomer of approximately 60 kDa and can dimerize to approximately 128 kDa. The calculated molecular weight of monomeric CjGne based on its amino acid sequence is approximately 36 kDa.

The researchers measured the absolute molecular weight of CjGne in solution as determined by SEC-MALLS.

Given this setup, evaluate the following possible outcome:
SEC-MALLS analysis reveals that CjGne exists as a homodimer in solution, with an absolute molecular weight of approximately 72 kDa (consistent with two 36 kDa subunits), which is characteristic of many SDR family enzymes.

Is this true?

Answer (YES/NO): YES